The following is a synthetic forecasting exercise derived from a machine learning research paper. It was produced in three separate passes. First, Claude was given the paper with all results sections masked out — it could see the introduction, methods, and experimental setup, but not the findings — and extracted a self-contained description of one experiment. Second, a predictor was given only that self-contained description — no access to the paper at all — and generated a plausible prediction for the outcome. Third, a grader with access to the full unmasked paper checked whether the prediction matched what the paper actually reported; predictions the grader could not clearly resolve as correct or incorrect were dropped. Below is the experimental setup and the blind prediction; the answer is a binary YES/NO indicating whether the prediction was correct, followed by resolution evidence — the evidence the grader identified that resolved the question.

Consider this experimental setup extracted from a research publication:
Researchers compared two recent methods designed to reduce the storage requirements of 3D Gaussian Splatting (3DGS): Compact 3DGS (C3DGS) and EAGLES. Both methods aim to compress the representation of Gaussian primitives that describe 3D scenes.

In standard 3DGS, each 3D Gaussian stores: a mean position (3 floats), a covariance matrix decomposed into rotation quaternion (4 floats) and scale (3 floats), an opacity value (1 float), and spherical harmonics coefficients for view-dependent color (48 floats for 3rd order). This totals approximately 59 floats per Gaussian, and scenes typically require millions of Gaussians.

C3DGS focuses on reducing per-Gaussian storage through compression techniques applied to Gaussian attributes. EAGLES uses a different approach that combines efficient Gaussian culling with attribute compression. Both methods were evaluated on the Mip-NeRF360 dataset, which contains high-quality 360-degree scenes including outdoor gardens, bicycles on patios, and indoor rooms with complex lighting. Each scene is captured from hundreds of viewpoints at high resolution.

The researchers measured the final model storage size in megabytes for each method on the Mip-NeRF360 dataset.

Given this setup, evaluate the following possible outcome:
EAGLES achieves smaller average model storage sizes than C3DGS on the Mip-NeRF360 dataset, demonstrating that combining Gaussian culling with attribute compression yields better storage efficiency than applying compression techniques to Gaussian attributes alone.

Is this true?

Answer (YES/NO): NO